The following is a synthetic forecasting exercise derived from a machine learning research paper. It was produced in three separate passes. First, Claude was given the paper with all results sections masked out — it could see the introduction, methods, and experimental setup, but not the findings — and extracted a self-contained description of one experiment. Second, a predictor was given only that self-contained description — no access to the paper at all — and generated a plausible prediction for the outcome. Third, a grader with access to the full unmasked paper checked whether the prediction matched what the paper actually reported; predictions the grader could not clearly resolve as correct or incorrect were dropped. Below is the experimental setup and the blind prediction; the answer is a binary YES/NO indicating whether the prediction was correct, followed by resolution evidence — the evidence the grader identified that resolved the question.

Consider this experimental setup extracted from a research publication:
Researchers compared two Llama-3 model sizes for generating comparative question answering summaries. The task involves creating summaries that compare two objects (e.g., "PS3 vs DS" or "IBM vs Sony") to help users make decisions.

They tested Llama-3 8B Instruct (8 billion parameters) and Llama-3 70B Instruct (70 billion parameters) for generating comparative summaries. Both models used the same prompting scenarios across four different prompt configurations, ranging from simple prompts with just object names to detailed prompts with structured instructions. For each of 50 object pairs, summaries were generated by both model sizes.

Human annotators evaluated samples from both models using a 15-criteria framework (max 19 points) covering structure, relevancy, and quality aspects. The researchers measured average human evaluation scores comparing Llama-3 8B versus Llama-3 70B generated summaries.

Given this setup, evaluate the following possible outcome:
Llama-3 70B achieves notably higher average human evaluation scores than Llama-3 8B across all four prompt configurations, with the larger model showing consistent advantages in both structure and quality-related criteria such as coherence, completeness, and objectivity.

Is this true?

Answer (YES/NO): NO